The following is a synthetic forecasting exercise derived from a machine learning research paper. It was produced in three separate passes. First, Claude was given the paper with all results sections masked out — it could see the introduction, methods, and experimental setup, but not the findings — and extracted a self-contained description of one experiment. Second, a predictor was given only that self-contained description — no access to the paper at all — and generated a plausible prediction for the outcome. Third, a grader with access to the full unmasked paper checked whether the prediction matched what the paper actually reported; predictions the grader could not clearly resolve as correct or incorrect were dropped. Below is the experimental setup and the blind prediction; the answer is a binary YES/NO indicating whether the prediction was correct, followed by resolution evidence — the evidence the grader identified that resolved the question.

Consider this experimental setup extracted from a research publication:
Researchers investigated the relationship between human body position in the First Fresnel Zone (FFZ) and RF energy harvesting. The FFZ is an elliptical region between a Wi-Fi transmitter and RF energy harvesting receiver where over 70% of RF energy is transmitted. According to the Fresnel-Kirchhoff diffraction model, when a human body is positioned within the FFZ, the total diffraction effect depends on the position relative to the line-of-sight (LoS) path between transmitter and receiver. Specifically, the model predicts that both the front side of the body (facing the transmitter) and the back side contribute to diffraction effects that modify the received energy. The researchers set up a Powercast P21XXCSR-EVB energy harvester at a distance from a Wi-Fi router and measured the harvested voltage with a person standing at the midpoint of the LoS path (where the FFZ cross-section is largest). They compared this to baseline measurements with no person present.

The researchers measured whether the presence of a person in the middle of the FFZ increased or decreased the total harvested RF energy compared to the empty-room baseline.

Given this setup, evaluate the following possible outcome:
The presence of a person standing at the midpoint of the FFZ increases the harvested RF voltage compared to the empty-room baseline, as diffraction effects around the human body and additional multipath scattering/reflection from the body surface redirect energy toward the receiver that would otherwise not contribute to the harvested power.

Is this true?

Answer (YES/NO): NO